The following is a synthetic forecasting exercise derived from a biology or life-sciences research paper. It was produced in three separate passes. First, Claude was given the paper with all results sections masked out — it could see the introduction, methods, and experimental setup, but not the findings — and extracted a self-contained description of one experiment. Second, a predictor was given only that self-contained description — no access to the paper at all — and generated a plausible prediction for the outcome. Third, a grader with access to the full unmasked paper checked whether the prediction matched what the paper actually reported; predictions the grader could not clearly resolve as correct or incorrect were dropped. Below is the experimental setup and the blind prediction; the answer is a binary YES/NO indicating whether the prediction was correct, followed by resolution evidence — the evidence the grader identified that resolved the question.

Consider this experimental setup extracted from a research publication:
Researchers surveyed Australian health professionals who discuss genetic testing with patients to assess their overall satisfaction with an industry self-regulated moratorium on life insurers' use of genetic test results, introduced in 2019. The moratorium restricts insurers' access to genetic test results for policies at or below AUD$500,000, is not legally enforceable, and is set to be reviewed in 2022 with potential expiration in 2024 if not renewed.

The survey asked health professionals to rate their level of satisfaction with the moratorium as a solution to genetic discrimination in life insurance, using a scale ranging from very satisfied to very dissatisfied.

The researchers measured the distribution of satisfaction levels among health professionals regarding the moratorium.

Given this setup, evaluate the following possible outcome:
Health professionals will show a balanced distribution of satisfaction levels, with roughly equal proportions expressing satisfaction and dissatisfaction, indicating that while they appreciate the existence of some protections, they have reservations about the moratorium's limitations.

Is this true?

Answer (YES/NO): NO